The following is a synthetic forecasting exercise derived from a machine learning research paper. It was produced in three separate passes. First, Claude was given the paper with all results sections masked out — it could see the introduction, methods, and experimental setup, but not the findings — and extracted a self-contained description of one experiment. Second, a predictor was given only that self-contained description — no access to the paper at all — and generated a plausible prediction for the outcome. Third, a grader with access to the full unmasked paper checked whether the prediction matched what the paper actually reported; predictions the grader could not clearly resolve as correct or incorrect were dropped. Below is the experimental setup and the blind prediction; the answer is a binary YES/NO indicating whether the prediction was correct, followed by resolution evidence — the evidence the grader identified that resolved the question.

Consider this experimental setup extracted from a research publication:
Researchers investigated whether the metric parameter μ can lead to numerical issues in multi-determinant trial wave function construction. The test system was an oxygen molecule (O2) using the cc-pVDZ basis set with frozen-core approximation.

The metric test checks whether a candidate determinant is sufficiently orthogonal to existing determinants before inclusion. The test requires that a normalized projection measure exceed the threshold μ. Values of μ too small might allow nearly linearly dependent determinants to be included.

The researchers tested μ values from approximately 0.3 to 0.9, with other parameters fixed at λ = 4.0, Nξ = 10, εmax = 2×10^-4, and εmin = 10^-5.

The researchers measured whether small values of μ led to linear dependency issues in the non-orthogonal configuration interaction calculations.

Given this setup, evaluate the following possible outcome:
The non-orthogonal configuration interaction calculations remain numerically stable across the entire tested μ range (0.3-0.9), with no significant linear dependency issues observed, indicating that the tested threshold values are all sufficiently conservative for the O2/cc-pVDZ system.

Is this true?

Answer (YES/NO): YES